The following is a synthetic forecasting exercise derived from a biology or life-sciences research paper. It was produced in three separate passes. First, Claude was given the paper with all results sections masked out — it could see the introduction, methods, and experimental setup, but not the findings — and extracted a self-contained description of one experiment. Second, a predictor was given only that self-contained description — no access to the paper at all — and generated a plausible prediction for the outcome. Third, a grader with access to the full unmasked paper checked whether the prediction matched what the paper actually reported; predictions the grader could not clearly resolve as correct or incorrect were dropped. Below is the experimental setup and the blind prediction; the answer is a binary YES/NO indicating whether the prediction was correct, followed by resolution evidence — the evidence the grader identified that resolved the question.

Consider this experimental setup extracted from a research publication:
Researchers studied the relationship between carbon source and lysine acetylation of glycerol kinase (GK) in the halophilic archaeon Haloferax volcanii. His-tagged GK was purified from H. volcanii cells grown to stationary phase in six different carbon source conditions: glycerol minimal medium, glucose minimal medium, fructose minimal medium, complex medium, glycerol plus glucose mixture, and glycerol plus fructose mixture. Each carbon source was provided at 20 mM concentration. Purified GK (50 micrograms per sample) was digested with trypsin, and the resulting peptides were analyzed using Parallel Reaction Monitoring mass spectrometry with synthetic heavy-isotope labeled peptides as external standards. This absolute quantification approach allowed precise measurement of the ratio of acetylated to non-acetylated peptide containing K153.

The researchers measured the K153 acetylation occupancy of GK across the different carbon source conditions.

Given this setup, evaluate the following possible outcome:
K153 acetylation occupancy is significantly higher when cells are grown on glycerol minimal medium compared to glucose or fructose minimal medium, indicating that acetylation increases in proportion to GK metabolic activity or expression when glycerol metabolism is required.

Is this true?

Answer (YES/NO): YES